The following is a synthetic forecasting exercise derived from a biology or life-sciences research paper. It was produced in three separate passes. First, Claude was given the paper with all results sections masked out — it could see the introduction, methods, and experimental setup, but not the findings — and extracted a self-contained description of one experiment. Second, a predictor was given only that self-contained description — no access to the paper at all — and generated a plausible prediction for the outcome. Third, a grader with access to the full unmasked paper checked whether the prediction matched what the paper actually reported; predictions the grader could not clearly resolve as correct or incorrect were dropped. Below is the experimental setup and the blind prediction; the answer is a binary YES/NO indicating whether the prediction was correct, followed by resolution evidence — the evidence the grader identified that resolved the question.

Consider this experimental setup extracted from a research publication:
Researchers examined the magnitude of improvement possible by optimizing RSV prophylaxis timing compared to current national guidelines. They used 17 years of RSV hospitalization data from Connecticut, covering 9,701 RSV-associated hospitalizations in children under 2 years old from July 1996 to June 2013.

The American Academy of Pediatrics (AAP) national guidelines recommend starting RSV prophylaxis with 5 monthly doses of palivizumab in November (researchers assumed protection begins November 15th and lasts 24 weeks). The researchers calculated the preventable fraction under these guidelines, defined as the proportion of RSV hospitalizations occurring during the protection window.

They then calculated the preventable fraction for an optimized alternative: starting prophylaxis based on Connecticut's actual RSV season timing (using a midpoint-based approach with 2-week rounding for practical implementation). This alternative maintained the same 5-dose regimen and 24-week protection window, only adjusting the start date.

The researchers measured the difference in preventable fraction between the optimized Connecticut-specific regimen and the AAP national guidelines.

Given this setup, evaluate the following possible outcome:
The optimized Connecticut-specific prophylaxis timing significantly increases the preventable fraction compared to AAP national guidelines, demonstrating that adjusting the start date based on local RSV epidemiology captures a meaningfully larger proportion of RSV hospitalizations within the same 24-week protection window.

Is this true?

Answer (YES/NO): NO